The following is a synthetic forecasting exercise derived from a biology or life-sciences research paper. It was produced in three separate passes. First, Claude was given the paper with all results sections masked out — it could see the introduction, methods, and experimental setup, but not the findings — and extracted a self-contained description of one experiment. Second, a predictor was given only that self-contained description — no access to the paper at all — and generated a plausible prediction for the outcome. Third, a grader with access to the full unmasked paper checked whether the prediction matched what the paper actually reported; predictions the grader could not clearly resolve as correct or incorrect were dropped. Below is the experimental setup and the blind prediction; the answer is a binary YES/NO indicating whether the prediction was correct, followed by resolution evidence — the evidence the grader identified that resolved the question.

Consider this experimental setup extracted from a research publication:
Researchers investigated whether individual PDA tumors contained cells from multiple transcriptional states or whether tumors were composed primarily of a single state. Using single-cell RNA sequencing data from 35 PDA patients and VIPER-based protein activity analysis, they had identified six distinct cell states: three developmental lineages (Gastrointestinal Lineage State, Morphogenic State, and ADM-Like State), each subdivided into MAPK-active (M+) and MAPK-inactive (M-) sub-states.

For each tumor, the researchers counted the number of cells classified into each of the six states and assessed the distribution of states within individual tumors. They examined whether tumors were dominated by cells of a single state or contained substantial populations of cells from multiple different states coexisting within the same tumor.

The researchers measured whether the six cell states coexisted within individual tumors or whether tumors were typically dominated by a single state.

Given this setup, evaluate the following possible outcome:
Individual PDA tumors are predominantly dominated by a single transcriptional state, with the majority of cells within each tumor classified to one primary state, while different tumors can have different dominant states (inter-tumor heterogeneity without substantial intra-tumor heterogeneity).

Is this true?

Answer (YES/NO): NO